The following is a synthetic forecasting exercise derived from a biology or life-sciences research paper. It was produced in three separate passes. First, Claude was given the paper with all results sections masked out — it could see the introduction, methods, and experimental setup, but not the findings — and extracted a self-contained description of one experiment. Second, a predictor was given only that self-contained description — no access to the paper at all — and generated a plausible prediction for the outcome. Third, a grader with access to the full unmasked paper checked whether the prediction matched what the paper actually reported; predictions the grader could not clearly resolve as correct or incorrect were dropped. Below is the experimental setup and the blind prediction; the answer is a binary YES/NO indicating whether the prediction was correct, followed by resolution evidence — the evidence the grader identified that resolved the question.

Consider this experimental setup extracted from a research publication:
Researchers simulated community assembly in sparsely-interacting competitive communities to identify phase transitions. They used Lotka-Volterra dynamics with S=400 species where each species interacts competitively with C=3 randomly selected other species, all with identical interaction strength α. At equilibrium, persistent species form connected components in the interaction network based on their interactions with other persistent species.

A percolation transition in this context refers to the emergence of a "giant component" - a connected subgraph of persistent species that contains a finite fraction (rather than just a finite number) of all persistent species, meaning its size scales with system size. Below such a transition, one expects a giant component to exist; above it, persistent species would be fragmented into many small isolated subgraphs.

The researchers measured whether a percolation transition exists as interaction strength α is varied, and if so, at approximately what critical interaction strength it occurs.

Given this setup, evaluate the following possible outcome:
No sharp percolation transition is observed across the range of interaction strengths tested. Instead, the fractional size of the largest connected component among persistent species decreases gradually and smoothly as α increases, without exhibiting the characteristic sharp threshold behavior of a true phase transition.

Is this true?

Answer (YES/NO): NO